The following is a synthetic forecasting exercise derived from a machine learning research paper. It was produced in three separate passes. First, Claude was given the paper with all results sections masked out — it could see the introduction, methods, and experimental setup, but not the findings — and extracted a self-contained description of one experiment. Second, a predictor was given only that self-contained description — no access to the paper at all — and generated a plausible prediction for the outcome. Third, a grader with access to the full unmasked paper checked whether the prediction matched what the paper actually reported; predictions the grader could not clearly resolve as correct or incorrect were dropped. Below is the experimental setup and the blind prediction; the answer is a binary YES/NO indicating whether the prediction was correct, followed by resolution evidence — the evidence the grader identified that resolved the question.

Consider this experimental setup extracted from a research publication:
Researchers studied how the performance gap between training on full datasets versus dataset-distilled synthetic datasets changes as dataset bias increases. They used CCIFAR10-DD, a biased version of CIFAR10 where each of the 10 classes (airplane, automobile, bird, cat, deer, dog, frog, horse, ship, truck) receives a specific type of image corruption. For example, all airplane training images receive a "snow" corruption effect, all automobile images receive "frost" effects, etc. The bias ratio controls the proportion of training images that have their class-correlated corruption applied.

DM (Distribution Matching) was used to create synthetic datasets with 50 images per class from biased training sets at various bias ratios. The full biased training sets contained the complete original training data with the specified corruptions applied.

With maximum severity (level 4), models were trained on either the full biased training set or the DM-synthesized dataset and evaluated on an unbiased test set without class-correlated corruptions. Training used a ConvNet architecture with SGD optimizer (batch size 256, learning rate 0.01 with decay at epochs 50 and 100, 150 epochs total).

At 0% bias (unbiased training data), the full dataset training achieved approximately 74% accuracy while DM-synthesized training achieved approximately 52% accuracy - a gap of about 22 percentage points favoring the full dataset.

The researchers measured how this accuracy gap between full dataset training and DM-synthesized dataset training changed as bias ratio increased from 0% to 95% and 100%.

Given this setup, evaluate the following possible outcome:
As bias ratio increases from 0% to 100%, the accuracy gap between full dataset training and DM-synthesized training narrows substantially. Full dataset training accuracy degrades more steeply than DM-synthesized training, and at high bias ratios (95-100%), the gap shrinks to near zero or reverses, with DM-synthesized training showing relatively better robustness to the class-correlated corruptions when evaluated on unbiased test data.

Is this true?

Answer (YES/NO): YES